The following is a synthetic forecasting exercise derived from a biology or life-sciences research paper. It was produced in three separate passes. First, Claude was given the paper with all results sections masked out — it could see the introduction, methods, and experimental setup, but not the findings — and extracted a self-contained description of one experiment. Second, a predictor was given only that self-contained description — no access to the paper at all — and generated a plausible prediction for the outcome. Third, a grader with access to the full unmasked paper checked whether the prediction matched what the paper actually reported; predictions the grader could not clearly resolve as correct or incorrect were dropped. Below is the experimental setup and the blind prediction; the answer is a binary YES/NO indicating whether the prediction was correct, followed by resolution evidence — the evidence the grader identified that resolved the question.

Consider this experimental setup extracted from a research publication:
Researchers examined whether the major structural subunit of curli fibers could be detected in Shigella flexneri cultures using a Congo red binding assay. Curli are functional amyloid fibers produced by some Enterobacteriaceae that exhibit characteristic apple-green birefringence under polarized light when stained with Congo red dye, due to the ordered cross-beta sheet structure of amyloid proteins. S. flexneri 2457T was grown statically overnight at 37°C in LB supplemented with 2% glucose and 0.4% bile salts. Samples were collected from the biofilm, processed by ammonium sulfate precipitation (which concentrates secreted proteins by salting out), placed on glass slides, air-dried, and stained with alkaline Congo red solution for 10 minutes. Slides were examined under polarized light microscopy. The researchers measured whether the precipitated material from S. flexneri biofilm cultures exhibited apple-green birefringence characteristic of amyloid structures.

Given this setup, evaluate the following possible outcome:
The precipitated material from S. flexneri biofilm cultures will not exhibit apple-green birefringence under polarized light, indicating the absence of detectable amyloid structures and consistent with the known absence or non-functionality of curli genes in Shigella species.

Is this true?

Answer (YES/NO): NO